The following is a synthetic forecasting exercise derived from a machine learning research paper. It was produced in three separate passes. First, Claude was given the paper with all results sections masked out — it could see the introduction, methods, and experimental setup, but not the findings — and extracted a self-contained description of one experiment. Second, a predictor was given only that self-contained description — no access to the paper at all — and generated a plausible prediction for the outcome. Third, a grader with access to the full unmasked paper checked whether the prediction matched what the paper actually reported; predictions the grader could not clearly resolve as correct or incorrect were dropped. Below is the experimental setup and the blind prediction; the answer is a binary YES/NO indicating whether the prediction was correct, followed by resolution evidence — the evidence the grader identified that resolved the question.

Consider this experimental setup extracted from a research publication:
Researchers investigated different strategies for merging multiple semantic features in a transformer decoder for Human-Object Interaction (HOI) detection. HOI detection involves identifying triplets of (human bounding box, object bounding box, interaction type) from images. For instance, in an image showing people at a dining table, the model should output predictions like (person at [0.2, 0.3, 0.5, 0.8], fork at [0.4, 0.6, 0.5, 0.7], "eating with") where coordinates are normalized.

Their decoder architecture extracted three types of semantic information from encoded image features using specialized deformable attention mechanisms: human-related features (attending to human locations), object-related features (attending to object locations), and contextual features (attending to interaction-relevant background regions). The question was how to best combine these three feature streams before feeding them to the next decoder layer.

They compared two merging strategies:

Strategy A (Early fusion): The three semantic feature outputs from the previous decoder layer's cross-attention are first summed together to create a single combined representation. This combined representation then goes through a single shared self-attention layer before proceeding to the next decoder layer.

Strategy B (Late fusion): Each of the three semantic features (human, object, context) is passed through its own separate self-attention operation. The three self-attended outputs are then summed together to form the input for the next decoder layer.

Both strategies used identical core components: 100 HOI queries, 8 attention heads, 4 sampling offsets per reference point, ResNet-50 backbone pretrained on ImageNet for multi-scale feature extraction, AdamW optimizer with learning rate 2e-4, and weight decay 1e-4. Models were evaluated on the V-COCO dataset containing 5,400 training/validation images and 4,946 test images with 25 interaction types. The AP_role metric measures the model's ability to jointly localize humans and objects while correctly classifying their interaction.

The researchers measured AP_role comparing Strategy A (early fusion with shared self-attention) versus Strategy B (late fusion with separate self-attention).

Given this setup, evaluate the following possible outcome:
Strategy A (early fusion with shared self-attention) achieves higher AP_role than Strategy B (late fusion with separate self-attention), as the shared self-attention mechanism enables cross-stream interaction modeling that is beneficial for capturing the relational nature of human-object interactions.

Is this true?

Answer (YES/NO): NO